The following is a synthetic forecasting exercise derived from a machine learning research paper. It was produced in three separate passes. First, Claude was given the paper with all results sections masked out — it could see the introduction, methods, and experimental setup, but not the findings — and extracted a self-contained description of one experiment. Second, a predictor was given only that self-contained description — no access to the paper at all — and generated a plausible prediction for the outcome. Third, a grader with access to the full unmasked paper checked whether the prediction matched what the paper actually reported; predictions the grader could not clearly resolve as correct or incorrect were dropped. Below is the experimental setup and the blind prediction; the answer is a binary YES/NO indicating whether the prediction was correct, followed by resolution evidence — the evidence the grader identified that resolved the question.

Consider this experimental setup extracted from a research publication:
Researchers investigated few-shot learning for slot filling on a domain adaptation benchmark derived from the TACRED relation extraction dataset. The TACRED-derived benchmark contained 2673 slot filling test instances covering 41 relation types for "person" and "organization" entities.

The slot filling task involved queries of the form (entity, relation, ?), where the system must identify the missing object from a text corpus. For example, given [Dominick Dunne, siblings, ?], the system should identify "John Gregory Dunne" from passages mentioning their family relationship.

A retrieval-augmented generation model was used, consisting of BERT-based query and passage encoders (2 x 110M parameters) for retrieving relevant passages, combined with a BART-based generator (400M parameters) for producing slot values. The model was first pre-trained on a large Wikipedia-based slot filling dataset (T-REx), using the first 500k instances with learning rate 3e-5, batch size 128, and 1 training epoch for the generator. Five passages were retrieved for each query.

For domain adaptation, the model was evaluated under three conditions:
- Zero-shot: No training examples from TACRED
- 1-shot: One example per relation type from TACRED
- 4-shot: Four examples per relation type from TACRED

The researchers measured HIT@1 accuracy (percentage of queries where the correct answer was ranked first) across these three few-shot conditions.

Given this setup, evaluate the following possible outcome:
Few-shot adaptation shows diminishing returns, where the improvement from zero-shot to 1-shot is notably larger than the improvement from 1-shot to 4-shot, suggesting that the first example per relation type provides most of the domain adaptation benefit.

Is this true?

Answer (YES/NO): NO